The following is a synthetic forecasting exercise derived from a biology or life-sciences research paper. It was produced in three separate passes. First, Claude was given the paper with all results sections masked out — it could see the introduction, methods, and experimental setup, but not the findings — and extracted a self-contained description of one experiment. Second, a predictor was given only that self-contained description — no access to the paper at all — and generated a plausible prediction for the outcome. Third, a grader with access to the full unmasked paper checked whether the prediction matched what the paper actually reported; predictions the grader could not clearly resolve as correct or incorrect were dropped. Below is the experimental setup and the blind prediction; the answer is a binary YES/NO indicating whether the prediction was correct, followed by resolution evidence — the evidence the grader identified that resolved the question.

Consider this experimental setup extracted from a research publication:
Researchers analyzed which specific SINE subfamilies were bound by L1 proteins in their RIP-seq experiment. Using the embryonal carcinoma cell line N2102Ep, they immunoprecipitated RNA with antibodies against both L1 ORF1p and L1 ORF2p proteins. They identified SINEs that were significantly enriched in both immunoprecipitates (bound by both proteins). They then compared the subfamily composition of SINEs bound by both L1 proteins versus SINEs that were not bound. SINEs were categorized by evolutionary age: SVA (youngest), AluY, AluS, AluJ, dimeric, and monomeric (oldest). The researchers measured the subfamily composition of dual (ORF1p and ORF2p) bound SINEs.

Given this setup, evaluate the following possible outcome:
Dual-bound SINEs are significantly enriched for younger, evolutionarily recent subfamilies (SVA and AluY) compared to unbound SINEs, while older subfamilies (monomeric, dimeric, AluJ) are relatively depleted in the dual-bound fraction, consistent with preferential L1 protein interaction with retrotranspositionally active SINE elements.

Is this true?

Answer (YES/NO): NO